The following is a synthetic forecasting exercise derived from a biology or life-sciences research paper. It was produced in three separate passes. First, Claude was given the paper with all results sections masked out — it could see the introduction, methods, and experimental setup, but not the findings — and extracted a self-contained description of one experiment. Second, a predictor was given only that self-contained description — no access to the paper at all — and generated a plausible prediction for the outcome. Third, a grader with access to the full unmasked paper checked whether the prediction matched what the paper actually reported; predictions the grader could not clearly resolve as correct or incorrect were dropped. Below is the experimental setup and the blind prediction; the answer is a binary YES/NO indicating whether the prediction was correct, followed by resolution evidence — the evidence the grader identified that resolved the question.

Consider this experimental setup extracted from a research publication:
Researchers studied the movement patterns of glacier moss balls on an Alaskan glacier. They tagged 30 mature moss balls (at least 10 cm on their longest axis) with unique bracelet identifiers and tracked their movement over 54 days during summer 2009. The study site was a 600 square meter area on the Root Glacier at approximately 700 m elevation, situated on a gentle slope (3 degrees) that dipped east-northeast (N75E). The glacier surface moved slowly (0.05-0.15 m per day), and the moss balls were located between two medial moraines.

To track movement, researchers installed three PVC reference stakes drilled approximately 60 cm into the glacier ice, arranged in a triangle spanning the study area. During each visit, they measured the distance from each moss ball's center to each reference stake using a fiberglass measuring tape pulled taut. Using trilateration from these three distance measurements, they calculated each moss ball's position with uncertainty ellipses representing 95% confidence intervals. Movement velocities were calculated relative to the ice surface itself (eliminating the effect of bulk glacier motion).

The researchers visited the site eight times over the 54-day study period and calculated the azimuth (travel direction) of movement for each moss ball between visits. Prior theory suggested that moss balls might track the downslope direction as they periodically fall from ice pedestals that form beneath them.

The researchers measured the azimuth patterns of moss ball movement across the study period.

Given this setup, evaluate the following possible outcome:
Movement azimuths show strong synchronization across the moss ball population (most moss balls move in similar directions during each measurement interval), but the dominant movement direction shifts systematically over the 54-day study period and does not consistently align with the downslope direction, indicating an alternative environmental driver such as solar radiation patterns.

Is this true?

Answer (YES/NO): NO